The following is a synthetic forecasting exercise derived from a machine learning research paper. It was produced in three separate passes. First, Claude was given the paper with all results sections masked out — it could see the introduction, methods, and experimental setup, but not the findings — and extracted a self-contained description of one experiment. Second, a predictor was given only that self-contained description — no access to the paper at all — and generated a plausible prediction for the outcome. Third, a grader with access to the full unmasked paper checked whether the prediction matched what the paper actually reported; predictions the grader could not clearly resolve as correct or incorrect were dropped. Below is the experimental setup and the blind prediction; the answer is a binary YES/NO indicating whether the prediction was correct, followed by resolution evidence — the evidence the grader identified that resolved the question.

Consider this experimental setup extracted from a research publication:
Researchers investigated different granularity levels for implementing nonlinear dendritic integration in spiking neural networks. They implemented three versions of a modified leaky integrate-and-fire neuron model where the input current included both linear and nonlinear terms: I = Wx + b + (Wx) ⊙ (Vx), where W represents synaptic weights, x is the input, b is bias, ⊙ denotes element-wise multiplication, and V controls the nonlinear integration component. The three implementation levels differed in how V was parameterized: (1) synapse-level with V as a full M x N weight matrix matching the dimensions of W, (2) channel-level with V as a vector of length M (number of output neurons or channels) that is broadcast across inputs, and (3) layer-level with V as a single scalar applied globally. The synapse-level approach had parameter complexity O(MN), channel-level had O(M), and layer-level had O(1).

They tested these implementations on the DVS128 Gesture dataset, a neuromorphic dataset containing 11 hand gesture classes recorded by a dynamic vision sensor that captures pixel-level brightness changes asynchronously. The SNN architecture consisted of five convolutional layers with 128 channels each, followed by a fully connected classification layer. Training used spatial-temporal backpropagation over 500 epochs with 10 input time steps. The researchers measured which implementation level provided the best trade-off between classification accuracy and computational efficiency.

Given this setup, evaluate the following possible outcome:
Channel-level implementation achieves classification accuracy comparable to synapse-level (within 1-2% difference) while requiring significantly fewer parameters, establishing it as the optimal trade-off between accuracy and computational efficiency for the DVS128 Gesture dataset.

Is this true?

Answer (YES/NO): YES